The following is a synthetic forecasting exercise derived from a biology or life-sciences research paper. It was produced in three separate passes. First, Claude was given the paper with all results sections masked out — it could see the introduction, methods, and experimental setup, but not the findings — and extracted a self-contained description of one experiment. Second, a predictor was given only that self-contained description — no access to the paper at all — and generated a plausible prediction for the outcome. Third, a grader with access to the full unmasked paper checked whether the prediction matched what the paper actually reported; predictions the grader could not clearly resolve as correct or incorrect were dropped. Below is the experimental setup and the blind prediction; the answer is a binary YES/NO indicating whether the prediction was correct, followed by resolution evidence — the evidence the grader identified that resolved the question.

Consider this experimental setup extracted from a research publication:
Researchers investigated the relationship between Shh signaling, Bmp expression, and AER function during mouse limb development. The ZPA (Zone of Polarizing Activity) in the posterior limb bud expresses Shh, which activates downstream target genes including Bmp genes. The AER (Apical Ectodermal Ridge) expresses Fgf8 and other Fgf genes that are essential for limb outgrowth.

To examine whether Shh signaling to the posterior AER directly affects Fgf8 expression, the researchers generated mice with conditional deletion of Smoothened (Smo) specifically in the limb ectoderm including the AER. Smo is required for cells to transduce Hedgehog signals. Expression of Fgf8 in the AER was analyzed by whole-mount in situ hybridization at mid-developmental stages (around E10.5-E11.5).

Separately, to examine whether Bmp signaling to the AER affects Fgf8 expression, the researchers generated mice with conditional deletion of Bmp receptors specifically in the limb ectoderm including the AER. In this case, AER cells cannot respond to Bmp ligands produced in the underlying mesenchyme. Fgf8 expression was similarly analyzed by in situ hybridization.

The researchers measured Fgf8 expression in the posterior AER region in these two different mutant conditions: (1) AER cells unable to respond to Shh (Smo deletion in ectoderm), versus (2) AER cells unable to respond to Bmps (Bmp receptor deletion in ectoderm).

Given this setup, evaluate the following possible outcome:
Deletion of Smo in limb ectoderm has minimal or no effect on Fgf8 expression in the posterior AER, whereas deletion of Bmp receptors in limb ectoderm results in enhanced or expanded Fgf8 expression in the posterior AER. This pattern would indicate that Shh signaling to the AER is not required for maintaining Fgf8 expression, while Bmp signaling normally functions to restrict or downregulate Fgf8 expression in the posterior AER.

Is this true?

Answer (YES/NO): NO